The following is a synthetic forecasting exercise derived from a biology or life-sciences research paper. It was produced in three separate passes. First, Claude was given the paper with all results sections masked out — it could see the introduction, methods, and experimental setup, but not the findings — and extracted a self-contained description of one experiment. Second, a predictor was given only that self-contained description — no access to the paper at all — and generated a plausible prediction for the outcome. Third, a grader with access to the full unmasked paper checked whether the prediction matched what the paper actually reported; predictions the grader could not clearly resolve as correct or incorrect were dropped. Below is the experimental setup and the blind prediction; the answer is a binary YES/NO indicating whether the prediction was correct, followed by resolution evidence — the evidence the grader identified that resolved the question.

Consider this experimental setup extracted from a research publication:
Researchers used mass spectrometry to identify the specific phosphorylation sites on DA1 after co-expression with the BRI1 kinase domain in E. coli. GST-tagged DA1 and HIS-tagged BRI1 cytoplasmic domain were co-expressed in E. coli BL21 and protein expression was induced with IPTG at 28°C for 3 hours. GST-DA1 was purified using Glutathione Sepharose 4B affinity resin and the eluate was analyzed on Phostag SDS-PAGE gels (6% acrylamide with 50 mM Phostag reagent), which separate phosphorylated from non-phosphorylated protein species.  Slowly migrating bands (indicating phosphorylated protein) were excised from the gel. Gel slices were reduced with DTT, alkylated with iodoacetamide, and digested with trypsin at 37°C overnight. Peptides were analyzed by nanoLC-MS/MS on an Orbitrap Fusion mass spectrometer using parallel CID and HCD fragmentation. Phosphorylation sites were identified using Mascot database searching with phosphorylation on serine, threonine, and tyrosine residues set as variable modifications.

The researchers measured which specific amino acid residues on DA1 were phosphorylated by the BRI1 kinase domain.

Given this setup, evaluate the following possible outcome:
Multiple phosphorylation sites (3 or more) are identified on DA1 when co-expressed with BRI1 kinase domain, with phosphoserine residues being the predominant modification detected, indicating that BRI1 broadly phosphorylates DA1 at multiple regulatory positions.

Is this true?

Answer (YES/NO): NO